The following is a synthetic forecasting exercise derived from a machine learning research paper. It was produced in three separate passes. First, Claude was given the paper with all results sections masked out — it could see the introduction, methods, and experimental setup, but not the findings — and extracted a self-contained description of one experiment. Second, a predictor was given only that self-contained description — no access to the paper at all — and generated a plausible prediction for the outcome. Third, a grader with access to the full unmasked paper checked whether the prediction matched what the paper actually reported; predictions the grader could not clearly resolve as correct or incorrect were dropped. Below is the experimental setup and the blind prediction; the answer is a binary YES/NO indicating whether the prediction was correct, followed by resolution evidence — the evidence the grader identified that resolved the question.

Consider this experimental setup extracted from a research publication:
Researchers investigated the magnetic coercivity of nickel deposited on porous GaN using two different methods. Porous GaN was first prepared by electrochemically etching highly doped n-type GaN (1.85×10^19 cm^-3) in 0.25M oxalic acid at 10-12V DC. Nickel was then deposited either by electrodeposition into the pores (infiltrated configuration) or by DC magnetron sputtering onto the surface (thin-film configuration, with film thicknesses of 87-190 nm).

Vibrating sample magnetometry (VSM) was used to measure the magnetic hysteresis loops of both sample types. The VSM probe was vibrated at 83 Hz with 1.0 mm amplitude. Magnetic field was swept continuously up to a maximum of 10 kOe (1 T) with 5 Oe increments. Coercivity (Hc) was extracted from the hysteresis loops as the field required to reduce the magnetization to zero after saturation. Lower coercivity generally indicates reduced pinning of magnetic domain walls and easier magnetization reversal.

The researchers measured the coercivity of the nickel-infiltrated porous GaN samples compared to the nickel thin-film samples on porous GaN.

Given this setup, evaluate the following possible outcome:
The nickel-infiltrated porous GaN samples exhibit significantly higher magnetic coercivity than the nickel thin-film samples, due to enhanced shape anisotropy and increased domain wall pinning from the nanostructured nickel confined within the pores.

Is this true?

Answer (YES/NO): NO